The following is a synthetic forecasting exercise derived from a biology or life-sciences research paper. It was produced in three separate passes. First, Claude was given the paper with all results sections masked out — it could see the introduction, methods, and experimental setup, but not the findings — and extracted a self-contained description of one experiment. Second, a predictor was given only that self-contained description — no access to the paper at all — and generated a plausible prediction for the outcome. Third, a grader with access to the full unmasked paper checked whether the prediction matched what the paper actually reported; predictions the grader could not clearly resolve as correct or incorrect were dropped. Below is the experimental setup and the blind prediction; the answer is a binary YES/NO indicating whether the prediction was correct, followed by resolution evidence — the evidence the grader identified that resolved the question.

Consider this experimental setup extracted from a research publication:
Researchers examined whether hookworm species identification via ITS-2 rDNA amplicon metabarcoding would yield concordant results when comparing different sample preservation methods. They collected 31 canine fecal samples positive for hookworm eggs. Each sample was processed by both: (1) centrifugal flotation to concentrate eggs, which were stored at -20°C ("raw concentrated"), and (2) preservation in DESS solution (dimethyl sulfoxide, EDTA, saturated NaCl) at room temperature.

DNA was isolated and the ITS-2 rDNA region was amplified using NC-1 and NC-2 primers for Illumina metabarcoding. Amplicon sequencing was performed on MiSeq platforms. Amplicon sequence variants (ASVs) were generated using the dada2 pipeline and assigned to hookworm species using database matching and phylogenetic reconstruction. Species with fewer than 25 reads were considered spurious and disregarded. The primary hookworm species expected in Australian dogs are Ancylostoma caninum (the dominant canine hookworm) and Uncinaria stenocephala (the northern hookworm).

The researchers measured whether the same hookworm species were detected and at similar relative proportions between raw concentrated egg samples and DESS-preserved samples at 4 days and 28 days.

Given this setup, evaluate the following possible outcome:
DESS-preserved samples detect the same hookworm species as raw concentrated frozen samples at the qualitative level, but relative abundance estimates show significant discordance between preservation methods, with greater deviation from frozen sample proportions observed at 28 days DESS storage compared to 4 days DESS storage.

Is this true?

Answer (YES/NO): NO